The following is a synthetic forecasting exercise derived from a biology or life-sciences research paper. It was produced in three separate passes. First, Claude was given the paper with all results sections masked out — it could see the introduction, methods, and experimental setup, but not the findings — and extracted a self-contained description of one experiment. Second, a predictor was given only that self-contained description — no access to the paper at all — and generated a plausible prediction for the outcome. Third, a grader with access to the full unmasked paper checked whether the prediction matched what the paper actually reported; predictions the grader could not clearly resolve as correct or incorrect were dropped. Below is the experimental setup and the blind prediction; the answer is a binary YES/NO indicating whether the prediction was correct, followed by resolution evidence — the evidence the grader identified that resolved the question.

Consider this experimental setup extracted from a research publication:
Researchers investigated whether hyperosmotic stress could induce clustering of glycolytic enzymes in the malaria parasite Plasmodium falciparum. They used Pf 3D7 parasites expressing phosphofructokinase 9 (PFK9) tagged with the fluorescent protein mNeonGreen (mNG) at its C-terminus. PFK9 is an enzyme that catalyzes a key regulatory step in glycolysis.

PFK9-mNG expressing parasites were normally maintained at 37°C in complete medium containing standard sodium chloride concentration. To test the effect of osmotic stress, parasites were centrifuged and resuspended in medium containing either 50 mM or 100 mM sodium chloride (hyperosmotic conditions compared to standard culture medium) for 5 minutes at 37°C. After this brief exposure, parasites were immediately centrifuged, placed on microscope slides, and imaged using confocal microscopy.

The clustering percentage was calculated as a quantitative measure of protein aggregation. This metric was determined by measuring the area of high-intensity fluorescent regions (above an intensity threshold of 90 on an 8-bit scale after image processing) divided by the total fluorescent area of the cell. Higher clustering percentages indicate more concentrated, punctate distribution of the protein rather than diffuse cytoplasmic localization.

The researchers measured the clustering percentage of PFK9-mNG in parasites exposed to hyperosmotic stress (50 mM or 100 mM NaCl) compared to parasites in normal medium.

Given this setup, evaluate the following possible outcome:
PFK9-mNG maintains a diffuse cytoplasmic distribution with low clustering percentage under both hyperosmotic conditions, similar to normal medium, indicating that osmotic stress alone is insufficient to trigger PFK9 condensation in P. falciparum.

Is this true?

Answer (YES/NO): NO